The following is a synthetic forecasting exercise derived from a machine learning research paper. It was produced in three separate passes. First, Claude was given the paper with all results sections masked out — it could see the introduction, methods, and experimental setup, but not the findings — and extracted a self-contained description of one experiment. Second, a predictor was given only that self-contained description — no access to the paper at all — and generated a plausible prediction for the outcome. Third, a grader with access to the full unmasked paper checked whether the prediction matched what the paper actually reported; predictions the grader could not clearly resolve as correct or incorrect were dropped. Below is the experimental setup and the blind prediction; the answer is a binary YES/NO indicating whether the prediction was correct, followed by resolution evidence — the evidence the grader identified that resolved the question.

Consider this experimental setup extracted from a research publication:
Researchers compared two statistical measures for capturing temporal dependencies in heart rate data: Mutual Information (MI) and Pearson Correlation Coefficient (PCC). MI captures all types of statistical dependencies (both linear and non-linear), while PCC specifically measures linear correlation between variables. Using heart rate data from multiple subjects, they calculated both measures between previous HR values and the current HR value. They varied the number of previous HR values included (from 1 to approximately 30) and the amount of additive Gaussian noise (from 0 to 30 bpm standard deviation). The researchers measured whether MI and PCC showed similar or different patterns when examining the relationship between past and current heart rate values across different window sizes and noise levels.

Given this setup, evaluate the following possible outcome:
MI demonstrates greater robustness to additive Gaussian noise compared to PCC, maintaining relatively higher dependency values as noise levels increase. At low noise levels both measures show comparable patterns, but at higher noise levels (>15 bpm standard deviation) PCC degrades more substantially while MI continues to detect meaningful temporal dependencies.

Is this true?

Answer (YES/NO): NO